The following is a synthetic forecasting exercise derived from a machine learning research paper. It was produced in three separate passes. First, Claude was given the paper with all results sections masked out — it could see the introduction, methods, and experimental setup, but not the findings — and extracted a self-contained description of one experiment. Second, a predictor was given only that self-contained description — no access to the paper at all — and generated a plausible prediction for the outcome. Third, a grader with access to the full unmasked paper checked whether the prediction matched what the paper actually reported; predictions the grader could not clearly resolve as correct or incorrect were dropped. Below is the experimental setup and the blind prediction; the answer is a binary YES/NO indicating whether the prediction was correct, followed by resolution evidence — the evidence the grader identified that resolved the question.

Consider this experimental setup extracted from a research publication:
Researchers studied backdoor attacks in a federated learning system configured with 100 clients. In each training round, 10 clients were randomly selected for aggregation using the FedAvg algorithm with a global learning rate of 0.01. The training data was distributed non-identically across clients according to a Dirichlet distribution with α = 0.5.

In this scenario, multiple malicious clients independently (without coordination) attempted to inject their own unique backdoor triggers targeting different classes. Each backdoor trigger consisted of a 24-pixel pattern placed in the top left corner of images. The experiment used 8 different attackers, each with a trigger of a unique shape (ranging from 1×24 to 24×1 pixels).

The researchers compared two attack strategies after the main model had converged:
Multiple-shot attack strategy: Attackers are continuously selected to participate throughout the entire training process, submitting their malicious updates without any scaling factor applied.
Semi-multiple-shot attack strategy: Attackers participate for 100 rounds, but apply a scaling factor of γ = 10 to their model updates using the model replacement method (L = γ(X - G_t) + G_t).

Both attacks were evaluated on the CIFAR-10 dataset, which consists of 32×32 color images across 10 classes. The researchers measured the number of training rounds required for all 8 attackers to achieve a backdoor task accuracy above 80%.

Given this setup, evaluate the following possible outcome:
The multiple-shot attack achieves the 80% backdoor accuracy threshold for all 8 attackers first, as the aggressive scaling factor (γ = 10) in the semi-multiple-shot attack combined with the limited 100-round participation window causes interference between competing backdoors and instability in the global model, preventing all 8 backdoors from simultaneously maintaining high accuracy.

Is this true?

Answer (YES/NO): NO